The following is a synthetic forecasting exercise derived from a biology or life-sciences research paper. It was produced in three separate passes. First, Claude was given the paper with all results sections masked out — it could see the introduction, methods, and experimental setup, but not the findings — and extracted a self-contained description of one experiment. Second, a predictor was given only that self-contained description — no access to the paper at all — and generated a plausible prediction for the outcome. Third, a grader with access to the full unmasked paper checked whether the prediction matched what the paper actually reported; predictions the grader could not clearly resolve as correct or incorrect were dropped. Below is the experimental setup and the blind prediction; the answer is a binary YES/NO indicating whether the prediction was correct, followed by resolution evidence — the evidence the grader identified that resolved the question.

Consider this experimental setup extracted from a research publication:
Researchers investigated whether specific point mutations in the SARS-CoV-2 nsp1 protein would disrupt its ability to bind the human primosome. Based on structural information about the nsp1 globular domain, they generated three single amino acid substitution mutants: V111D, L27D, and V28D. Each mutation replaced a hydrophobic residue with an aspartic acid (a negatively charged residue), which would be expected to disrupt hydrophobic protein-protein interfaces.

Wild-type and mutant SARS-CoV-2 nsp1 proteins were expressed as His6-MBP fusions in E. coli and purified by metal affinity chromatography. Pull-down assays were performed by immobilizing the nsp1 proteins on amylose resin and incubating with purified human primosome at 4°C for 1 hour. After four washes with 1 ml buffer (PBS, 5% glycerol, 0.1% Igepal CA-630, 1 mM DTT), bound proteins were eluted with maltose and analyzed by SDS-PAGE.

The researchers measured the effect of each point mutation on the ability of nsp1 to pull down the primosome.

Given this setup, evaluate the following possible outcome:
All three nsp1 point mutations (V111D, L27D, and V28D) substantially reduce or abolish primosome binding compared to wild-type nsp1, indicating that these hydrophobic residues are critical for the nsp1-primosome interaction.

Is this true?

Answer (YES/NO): YES